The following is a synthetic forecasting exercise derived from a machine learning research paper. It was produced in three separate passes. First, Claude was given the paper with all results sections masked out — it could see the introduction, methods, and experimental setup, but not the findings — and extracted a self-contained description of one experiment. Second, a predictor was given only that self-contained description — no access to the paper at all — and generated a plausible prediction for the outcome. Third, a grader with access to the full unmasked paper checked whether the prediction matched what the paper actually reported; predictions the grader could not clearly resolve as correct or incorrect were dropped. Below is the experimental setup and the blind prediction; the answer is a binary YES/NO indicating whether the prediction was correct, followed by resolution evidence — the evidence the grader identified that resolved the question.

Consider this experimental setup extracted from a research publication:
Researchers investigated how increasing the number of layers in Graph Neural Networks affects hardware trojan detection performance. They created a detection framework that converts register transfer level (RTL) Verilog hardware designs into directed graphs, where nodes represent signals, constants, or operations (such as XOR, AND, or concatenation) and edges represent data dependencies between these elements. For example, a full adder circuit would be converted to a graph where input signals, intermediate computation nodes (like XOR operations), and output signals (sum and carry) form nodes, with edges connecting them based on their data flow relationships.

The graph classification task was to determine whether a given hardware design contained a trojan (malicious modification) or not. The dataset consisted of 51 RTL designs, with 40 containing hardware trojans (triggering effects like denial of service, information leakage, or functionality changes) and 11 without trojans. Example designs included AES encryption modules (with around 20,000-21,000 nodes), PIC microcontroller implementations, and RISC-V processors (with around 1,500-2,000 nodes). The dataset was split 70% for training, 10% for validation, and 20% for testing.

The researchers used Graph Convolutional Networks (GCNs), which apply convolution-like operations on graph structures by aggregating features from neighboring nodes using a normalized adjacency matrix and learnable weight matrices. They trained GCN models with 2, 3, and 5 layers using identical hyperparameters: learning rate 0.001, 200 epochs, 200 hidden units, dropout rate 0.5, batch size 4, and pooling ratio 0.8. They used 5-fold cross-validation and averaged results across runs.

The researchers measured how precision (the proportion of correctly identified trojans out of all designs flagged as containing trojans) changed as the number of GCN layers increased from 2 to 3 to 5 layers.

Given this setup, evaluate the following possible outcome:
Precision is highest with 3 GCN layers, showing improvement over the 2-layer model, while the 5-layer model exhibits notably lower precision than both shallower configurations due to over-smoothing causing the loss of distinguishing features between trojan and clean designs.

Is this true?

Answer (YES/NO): NO